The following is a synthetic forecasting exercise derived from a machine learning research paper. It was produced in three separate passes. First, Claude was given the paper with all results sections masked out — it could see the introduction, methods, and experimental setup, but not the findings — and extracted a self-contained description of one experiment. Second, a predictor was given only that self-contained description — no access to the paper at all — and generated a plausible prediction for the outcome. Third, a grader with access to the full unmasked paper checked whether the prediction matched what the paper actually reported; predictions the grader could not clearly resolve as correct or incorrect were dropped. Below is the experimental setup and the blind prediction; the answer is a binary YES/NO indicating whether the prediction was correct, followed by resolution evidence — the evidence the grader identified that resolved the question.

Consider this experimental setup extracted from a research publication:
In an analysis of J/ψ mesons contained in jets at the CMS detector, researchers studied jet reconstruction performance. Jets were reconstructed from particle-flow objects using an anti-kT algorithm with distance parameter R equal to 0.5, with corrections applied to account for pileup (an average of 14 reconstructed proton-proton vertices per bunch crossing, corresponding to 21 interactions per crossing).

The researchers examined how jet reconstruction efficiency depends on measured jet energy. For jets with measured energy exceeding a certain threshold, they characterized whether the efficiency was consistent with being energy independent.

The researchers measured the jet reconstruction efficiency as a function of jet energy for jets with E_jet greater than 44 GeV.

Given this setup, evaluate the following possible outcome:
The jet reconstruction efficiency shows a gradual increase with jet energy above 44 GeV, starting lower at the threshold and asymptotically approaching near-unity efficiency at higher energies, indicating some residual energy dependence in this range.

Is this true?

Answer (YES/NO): NO